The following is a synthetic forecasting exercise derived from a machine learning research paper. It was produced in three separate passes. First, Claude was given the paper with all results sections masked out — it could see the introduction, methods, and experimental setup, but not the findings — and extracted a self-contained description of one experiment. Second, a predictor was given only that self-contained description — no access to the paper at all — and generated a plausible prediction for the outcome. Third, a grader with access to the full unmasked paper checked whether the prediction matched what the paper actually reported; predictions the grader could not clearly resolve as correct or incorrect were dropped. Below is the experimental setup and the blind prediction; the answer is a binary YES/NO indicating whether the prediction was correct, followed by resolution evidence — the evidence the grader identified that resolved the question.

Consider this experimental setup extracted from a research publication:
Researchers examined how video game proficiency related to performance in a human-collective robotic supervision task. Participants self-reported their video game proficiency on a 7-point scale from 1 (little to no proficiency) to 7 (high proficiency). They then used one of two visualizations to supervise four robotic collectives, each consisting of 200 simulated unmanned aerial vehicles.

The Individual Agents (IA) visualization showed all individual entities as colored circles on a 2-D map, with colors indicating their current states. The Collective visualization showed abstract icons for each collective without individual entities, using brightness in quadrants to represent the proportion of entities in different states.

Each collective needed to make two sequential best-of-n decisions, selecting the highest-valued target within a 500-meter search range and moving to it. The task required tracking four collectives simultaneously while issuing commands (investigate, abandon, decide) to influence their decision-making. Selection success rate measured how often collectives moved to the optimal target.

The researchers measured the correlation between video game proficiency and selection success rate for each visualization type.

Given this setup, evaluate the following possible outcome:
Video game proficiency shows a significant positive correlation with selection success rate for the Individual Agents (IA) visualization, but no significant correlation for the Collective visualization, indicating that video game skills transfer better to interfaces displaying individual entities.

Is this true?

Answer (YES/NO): NO